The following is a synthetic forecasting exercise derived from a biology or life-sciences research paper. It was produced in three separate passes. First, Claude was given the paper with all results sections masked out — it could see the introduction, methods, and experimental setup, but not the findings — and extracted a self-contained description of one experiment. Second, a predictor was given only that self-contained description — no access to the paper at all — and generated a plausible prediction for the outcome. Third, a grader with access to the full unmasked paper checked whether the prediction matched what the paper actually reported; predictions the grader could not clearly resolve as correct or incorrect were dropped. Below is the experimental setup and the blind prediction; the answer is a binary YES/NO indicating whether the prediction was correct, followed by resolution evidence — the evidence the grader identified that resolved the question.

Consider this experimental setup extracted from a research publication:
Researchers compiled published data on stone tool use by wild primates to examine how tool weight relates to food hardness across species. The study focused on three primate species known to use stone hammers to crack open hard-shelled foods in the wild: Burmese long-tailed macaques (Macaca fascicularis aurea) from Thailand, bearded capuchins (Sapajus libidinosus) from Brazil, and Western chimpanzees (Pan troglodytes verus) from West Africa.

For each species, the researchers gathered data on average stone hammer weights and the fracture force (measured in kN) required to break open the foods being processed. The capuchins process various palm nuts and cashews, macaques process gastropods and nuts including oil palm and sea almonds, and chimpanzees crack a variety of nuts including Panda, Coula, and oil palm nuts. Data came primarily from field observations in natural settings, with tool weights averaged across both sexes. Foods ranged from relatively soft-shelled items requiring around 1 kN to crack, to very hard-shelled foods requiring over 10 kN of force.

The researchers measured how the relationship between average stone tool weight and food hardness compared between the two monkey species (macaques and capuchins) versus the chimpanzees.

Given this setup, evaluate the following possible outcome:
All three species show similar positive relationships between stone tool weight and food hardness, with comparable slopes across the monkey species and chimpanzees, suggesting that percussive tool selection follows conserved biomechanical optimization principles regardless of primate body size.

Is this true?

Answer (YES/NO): NO